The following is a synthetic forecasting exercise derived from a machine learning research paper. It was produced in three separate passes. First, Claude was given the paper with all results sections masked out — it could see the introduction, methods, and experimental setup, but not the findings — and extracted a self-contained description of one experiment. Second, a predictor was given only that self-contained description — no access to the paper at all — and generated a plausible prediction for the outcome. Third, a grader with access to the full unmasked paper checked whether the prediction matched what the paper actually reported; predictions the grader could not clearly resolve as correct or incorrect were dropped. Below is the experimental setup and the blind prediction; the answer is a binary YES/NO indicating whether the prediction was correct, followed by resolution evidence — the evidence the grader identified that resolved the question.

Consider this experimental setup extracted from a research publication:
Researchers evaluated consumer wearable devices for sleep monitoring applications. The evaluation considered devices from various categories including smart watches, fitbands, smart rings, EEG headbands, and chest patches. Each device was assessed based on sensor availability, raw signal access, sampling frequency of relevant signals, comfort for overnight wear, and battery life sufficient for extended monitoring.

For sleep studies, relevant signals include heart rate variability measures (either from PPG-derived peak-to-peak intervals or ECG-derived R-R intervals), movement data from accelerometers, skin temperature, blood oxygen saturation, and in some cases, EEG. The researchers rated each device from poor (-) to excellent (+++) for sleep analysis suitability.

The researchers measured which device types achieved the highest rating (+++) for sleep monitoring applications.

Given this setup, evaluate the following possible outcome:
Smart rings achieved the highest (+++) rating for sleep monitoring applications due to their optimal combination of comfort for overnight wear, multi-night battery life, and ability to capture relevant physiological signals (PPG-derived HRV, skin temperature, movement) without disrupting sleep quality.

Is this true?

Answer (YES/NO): NO